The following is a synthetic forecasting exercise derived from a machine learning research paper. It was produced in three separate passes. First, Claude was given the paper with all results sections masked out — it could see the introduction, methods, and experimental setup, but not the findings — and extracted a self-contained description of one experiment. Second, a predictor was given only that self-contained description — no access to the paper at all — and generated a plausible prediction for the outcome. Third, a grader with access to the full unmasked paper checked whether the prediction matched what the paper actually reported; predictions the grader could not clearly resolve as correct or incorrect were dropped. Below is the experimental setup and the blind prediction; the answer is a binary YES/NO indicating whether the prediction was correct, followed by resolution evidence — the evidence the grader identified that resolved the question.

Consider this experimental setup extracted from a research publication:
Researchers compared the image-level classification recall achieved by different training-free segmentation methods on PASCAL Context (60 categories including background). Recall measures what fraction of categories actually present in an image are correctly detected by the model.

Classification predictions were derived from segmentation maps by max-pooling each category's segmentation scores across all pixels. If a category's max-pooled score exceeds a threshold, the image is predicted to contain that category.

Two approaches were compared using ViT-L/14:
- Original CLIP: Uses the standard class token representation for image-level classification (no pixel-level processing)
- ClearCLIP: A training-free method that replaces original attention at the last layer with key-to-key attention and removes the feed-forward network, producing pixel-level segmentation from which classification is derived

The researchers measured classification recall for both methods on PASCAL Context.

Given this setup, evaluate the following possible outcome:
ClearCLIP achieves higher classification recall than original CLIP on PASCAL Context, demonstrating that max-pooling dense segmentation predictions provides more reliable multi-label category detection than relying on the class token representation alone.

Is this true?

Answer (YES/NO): YES